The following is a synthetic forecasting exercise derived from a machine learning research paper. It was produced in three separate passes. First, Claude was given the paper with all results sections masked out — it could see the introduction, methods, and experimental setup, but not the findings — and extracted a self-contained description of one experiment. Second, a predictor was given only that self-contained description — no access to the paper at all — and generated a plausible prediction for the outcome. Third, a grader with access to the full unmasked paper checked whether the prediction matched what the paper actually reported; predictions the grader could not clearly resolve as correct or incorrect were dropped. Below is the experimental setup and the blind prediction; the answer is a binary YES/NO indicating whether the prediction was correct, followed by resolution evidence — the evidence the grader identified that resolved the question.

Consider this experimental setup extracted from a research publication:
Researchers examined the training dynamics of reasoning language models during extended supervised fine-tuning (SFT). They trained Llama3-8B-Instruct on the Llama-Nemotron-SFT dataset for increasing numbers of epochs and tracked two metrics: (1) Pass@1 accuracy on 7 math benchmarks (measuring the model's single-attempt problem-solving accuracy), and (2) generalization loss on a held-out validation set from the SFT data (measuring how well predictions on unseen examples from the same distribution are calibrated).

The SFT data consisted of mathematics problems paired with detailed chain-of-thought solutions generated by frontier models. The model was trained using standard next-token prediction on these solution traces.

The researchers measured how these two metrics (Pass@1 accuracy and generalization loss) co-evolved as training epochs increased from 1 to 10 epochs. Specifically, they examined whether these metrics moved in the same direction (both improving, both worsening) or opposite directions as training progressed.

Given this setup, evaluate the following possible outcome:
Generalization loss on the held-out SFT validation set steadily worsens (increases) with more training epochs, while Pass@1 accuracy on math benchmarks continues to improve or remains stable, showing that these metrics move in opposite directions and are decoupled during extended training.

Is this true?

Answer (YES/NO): YES